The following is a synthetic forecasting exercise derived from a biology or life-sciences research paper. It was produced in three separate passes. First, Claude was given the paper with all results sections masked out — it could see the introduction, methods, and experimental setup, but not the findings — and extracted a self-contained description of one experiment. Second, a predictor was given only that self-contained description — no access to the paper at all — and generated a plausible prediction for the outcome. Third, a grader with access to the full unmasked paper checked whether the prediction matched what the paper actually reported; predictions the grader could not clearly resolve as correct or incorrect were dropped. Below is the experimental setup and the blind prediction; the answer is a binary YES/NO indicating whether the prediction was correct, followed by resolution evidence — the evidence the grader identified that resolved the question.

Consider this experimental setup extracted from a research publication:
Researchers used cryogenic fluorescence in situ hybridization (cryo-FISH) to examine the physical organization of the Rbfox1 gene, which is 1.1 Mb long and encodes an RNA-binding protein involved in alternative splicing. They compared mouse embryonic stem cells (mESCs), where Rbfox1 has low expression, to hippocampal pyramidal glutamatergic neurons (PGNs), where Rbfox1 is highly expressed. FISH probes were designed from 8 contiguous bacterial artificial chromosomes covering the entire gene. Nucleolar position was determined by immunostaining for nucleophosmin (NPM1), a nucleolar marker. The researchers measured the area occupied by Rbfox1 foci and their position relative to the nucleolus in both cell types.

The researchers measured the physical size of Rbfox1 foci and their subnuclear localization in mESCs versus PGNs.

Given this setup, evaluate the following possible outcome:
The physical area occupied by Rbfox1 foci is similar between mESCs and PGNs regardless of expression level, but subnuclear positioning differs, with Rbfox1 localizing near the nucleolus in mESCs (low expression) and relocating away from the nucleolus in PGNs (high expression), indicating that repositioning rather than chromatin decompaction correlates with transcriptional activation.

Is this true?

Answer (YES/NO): NO